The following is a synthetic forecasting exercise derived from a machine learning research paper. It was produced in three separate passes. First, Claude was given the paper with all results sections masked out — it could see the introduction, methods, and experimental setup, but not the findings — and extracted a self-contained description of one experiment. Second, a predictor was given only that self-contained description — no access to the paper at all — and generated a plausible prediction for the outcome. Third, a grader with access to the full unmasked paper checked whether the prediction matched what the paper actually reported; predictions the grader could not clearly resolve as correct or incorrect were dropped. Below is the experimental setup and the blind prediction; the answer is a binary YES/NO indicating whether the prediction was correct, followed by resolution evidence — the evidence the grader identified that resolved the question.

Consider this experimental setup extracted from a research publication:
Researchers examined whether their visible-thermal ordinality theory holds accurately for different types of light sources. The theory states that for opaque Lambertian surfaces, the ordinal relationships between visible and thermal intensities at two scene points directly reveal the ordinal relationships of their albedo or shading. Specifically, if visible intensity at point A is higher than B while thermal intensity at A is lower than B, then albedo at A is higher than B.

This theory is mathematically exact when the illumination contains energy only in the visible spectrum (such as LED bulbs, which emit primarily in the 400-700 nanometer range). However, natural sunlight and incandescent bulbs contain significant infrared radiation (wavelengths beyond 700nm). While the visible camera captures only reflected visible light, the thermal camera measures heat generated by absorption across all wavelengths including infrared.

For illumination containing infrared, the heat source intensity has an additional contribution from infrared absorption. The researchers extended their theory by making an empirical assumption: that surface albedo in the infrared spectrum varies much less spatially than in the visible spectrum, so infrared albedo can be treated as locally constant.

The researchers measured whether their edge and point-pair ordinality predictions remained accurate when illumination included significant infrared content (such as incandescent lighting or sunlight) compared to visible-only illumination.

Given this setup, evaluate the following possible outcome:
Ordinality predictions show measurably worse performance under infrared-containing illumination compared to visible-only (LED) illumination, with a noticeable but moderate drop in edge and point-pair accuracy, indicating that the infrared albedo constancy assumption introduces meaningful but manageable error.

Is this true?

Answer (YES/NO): NO